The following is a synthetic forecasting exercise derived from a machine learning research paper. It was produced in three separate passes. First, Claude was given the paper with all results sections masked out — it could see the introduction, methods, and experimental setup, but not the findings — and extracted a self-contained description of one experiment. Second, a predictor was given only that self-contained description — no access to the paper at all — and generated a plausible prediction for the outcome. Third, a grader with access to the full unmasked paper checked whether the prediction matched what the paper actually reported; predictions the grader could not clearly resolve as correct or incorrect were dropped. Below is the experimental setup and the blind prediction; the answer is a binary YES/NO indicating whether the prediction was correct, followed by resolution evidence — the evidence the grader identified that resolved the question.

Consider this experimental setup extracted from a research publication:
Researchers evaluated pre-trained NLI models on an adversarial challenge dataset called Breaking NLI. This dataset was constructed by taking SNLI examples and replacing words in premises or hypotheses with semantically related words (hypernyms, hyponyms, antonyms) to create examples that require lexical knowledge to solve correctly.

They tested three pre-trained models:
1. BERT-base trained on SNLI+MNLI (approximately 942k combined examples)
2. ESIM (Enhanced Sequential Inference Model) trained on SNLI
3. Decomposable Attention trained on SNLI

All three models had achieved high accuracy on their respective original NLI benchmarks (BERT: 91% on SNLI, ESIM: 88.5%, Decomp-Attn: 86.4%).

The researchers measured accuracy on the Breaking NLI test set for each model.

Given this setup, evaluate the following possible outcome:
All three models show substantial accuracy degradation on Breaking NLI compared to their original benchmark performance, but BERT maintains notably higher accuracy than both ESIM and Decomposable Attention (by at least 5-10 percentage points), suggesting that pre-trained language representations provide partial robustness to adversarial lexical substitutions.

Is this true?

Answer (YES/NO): NO